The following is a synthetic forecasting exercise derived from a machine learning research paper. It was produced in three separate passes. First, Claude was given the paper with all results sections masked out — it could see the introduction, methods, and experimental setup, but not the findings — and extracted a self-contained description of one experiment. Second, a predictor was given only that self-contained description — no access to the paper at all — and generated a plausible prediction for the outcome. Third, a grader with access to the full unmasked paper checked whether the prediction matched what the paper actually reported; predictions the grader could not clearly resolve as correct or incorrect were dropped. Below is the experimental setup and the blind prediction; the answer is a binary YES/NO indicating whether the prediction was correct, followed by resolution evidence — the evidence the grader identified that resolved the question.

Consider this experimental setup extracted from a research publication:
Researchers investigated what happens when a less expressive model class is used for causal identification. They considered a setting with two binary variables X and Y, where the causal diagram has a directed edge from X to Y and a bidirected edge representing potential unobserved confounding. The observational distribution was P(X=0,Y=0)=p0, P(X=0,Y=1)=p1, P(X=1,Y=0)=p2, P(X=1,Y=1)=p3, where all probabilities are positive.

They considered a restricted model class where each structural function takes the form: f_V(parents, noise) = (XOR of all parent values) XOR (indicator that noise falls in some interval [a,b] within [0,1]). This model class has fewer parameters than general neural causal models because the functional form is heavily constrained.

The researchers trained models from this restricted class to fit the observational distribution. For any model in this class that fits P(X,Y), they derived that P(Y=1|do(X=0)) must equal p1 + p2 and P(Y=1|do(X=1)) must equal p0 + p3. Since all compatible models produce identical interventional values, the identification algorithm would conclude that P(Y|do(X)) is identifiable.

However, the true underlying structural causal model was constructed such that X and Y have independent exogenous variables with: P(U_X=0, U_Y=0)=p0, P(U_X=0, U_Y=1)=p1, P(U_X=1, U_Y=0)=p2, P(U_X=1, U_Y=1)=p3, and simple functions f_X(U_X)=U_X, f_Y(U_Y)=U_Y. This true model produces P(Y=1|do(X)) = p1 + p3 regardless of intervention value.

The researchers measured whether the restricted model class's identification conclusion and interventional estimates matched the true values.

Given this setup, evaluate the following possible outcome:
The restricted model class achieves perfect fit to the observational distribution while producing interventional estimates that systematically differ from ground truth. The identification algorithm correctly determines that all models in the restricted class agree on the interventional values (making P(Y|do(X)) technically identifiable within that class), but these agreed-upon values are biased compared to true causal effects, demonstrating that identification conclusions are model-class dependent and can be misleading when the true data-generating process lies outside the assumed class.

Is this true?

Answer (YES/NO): YES